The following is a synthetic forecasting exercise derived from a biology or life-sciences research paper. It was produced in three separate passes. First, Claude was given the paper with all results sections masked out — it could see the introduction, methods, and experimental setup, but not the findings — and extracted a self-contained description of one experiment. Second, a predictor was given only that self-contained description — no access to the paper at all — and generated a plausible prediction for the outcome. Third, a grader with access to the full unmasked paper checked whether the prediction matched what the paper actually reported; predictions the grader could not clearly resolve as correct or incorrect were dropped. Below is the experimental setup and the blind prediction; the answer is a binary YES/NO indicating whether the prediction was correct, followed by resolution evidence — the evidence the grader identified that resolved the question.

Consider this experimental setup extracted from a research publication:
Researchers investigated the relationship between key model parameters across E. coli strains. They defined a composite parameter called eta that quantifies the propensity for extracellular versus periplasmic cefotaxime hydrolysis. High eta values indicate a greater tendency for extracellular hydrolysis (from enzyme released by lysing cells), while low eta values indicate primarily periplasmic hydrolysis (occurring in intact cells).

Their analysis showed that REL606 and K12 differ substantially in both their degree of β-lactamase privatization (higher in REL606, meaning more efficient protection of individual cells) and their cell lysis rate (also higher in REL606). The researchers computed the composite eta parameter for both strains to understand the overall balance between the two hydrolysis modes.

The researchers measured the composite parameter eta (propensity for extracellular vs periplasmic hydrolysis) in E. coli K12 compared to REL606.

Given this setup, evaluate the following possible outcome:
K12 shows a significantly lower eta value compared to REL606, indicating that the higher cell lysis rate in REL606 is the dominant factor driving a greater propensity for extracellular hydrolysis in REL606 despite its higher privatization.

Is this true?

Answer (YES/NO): NO